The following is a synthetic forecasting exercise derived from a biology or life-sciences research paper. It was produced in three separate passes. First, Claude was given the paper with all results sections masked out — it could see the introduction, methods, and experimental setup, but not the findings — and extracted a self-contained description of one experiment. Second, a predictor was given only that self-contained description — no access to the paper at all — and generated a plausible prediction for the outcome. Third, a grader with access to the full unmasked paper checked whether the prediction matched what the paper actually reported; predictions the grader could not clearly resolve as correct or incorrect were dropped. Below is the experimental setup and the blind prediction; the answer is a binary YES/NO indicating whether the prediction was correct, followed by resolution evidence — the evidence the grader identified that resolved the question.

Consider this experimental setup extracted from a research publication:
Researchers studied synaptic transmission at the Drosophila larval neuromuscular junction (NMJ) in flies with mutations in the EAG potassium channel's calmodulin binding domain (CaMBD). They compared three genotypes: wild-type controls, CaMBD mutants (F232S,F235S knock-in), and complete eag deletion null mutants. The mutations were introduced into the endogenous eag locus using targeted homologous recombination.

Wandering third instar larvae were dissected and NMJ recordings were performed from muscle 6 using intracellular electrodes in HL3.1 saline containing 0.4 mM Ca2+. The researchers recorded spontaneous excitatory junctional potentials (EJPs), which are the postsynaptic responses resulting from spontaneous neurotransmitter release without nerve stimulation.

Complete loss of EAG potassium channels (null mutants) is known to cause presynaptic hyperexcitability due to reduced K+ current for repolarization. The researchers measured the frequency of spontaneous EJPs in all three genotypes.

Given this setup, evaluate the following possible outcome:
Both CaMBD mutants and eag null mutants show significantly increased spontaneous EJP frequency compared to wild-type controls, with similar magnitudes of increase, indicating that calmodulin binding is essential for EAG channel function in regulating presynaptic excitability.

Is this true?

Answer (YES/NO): NO